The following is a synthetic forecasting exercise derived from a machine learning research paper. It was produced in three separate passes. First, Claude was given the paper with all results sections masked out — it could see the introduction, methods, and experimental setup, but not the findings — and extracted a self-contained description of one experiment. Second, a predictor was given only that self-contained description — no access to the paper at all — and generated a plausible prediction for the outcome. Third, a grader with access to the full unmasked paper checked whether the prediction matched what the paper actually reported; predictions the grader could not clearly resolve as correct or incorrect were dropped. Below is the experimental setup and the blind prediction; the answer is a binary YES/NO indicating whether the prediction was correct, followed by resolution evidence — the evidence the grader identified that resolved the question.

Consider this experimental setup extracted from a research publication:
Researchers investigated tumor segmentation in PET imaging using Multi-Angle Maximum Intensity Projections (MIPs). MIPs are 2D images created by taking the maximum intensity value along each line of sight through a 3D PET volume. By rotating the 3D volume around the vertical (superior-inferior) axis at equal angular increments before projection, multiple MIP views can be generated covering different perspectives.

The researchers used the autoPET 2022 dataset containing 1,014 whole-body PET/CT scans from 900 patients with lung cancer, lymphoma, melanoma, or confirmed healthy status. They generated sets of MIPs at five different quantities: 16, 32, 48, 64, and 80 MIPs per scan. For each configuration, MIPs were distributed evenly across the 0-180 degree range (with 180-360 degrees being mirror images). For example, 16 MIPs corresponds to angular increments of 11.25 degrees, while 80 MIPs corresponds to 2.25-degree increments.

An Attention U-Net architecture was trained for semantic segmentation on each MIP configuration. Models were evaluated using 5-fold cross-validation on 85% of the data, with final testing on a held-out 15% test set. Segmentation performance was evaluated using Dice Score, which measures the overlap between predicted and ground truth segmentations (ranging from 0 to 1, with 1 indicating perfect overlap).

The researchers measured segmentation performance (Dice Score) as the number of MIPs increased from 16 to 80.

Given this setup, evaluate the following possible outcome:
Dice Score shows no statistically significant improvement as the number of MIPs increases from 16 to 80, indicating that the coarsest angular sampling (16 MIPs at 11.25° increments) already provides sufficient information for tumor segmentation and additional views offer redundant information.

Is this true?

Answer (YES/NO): NO